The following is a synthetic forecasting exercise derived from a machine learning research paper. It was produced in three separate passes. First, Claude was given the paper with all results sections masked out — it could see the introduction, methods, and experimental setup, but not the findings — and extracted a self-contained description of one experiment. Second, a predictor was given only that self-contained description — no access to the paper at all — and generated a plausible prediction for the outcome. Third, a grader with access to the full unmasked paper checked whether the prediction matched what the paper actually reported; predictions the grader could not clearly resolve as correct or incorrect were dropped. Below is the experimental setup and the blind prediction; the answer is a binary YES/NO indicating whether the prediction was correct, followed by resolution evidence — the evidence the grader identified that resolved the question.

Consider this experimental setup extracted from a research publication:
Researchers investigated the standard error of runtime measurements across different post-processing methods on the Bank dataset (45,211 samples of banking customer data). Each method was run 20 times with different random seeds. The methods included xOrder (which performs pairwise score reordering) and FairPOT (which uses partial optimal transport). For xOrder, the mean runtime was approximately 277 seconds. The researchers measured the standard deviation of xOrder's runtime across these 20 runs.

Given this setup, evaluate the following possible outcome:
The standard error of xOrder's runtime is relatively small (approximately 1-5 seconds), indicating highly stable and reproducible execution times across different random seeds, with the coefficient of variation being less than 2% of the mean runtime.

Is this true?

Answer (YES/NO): NO